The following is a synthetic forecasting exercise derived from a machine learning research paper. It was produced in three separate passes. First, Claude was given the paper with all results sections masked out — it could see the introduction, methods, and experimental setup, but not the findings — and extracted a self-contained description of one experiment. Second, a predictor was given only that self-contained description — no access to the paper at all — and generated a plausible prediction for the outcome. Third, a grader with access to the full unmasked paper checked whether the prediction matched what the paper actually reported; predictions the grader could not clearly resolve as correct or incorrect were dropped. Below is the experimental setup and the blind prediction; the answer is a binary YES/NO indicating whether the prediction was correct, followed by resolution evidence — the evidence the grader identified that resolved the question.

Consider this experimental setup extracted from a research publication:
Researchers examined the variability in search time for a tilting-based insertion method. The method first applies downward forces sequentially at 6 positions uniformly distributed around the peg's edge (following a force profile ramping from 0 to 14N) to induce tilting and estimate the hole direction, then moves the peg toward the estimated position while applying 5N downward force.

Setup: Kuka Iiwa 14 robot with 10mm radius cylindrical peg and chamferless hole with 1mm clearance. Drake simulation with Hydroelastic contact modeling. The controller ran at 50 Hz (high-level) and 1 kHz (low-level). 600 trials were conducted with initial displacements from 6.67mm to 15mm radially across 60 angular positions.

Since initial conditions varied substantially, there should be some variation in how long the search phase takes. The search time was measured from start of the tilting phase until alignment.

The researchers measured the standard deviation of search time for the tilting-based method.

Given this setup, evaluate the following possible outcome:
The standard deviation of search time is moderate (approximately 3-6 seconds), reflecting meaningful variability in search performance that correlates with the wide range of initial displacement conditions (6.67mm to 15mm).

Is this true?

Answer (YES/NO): YES